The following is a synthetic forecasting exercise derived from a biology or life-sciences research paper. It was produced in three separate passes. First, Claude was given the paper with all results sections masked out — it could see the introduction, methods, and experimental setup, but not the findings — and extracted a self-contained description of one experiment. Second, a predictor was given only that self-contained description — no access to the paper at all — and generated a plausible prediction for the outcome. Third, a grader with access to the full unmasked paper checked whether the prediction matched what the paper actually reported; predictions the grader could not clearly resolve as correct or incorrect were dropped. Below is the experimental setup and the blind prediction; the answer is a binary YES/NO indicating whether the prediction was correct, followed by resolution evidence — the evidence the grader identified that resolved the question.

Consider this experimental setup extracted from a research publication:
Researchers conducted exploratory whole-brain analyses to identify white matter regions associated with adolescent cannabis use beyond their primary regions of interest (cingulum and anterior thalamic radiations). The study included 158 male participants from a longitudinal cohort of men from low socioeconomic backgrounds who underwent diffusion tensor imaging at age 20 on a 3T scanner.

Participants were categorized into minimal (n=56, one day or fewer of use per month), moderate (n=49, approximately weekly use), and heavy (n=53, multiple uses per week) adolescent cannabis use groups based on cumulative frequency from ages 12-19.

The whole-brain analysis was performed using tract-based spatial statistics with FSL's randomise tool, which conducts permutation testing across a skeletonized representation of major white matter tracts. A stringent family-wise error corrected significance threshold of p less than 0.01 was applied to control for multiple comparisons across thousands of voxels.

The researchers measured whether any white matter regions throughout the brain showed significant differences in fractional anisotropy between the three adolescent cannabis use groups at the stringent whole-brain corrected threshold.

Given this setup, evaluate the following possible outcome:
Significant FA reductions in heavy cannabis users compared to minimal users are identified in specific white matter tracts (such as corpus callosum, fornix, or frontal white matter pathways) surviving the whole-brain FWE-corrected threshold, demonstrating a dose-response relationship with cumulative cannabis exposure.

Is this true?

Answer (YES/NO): NO